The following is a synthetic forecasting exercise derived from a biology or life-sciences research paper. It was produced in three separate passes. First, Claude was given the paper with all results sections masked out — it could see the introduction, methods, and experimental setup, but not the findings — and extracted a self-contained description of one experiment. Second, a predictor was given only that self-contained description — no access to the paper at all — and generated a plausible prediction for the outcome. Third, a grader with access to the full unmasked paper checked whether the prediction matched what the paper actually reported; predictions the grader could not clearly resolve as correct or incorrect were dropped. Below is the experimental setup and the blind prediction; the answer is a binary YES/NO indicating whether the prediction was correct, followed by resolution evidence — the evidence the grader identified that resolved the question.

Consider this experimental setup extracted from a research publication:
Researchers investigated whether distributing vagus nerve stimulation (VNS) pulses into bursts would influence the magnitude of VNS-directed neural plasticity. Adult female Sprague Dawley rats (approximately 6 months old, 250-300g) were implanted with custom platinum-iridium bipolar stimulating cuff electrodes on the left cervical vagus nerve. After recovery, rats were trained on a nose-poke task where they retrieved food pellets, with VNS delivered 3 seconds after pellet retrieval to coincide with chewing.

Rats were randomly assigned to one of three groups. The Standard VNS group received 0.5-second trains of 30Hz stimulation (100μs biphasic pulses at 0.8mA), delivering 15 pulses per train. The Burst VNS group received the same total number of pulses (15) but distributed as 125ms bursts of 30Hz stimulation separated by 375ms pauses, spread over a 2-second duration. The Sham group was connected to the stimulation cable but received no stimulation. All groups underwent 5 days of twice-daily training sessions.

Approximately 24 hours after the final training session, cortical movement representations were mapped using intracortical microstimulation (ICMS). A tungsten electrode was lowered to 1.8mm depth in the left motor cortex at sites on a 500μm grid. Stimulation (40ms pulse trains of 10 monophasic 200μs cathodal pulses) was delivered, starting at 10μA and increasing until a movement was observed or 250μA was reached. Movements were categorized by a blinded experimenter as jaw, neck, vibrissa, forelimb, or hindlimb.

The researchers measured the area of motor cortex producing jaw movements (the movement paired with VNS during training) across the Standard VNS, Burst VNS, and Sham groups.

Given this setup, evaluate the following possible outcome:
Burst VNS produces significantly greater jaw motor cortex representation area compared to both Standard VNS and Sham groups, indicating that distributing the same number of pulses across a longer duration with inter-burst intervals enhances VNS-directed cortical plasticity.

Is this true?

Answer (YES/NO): NO